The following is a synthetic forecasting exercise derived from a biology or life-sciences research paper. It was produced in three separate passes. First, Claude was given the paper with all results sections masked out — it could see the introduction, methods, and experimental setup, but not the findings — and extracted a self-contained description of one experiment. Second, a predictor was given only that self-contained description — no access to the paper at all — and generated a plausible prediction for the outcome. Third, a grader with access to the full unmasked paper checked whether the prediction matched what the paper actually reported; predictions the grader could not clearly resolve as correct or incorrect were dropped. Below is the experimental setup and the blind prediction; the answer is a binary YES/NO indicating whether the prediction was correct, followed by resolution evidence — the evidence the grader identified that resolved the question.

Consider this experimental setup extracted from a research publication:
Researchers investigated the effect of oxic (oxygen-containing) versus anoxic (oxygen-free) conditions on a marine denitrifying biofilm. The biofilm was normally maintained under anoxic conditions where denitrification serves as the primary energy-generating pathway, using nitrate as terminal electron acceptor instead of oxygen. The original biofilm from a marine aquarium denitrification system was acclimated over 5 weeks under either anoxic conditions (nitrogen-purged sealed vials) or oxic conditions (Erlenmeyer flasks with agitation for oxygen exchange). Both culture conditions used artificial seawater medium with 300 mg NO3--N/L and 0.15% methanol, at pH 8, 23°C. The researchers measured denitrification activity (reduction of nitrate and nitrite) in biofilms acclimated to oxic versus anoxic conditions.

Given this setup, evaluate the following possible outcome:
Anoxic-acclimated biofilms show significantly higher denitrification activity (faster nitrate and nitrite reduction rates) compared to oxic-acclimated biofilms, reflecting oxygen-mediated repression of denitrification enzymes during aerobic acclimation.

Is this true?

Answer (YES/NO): YES